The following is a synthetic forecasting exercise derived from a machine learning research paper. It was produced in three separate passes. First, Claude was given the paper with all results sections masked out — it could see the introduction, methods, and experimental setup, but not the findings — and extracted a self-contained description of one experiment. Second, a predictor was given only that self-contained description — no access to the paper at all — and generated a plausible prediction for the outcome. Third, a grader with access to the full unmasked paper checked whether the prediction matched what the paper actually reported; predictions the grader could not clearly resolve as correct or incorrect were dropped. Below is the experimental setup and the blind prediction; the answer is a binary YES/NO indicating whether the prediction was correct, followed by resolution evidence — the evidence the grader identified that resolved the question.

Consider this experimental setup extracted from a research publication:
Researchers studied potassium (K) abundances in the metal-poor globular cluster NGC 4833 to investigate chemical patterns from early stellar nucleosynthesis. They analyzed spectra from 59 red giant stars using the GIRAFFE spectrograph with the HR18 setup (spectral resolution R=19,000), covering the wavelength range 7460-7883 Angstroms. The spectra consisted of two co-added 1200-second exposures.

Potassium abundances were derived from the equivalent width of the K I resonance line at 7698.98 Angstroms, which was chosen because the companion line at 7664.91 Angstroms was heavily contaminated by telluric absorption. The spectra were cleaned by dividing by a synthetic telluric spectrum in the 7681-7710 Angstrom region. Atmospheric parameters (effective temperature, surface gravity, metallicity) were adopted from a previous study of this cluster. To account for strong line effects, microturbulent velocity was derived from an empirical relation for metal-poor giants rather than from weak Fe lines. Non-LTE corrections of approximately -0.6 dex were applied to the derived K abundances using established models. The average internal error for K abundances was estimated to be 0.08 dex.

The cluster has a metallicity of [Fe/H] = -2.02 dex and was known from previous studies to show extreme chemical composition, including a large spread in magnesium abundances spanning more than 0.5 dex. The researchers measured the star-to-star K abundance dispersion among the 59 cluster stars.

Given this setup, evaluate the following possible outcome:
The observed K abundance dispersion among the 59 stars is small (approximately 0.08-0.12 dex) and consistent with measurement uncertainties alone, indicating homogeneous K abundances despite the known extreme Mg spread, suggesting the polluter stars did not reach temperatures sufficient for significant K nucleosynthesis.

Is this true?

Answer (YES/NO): NO